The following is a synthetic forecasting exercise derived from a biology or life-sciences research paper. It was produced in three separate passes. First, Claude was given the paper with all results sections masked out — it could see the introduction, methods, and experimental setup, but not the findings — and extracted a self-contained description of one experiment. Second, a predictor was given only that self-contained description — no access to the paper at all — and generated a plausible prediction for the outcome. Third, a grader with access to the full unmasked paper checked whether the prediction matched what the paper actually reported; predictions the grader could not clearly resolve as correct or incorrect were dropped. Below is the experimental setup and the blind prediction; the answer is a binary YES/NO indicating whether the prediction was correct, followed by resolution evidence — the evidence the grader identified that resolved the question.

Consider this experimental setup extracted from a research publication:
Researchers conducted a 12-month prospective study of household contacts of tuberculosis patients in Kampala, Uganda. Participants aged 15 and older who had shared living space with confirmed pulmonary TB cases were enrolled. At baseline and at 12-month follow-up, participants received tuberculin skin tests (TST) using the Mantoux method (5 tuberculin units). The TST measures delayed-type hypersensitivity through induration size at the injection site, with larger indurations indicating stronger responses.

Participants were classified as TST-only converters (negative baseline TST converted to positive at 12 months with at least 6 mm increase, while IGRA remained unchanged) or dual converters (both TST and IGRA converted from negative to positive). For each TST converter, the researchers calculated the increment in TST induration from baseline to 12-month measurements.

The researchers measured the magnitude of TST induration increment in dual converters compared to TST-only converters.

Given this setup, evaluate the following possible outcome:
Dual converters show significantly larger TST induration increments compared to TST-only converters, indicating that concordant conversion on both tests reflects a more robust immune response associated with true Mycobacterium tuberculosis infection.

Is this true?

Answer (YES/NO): YES